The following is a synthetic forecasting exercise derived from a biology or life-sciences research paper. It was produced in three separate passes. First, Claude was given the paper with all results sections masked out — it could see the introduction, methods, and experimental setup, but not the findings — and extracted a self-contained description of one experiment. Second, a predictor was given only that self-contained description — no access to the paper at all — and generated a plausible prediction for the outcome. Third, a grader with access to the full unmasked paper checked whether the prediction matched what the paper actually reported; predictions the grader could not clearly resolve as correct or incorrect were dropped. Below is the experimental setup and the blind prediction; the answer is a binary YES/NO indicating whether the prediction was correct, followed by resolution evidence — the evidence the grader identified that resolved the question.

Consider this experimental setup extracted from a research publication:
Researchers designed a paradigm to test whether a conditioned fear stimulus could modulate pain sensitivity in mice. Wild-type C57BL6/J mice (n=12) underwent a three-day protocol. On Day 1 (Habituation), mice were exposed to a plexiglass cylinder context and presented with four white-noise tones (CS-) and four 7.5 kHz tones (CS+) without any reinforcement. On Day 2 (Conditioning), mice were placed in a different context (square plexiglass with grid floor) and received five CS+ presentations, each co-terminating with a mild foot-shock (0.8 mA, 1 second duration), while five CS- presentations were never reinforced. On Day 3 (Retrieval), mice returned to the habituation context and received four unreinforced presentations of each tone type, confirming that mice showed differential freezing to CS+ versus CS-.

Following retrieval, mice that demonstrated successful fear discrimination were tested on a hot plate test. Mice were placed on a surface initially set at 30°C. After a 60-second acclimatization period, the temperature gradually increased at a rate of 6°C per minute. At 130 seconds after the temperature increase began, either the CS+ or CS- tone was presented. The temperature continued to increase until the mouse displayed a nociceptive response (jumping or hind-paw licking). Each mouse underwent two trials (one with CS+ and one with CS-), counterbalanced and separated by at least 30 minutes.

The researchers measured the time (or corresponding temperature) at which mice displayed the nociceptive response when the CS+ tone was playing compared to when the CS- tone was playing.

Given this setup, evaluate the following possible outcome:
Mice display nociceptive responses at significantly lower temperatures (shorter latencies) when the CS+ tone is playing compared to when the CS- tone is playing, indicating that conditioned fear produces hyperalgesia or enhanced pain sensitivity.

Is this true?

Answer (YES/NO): NO